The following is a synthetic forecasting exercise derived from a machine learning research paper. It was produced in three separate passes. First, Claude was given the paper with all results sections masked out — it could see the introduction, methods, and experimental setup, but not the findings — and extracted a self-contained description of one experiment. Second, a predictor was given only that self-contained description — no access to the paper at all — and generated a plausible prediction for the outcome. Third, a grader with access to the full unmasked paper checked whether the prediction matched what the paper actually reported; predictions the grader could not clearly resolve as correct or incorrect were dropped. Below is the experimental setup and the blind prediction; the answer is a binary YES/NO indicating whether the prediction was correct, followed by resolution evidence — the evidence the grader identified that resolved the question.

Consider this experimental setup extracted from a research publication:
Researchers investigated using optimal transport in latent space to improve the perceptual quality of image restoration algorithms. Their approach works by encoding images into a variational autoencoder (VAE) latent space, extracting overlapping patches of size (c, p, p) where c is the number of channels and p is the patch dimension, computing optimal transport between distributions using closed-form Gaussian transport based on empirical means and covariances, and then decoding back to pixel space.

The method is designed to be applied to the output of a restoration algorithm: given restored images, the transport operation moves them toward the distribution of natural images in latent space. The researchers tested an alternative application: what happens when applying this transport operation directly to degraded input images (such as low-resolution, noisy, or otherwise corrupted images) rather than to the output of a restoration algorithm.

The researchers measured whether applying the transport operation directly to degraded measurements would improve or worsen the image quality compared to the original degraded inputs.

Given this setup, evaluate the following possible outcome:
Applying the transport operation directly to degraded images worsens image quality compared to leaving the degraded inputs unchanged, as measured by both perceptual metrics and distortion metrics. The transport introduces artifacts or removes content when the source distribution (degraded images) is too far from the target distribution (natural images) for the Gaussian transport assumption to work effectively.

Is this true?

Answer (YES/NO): YES